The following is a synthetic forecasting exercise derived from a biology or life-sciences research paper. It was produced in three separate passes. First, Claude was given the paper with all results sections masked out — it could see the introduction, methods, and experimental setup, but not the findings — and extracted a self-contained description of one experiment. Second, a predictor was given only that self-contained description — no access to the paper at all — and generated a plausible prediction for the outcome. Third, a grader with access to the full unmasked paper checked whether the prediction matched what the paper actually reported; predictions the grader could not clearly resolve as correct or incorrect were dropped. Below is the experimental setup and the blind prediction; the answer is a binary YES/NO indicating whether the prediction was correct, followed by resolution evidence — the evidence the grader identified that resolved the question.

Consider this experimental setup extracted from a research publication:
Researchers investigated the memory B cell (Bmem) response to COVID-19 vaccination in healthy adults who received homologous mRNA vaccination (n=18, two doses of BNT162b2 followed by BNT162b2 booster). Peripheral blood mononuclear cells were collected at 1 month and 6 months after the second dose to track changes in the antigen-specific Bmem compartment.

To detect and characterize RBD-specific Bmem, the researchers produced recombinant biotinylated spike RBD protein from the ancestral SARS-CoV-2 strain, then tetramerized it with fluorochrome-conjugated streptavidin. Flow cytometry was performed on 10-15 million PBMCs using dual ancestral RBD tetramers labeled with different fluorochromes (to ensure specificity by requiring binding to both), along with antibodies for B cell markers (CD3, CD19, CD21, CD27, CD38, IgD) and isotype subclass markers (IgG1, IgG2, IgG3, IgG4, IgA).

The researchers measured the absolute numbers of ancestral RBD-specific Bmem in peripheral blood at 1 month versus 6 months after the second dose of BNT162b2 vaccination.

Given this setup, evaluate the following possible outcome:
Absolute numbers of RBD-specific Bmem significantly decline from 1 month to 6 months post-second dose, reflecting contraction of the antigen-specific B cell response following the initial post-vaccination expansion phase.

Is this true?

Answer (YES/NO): NO